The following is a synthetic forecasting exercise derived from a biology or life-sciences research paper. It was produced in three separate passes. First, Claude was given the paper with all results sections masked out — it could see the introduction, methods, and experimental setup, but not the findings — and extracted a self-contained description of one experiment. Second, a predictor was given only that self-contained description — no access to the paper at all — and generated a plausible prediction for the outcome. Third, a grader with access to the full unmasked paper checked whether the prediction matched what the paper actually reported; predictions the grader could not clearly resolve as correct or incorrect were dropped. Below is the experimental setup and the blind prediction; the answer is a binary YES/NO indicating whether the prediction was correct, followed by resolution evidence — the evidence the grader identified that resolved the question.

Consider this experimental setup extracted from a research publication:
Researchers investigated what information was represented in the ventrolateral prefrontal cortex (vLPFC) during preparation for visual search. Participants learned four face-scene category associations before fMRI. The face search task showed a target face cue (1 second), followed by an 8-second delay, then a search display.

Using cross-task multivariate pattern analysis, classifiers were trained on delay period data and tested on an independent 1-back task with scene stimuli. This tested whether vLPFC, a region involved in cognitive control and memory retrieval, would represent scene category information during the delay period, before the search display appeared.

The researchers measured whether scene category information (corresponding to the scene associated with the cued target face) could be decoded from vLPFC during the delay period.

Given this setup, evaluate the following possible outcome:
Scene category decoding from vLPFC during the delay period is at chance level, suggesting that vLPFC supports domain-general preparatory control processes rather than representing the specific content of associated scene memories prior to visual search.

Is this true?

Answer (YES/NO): YES